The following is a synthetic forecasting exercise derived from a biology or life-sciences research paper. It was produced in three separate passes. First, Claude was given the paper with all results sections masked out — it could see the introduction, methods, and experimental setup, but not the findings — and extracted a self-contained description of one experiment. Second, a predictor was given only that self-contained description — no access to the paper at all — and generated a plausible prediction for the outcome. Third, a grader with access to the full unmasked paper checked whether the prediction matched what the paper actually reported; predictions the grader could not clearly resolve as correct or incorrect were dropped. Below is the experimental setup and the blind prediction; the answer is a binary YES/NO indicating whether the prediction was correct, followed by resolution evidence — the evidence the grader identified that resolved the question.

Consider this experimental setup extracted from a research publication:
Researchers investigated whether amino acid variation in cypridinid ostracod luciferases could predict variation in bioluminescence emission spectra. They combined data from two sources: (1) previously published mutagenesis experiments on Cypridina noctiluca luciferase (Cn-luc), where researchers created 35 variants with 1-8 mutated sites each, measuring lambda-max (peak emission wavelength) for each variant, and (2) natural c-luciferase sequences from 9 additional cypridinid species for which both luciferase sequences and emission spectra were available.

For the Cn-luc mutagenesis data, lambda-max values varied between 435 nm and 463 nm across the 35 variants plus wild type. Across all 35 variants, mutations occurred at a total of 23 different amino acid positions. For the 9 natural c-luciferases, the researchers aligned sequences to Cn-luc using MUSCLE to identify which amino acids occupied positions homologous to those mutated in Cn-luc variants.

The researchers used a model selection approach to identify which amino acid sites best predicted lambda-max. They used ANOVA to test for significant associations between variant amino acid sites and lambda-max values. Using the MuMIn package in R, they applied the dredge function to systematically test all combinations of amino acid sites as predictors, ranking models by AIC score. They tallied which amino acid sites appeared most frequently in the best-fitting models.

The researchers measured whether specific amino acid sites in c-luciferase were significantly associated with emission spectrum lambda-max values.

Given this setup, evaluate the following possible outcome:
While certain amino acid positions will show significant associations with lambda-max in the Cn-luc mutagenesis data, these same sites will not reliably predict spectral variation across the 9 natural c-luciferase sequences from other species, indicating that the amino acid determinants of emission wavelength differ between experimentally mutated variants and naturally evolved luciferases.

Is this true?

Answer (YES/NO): NO